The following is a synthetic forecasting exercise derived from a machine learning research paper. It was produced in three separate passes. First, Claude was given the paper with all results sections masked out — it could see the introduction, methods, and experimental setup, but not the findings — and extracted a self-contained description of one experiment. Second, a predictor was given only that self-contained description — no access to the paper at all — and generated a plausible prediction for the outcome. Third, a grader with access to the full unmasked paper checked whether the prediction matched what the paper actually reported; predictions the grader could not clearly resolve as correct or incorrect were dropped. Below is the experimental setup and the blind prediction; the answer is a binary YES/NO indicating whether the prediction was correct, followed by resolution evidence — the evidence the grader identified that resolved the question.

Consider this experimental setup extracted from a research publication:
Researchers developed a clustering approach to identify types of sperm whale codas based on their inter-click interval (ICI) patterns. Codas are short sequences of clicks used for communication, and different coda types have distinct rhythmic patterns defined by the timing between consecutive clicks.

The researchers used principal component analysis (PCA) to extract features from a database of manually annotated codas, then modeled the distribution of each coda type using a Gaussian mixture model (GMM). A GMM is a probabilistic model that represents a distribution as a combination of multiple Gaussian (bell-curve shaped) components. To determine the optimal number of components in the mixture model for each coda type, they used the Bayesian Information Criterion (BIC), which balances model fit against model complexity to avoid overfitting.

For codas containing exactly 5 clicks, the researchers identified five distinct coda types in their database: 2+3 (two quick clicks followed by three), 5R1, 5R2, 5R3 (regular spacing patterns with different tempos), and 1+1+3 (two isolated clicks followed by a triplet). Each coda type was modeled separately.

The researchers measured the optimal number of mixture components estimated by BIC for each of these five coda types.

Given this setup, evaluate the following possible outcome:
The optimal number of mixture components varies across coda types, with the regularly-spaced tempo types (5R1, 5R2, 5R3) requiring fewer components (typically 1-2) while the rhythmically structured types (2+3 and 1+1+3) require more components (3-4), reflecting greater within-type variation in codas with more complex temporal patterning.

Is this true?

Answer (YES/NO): NO